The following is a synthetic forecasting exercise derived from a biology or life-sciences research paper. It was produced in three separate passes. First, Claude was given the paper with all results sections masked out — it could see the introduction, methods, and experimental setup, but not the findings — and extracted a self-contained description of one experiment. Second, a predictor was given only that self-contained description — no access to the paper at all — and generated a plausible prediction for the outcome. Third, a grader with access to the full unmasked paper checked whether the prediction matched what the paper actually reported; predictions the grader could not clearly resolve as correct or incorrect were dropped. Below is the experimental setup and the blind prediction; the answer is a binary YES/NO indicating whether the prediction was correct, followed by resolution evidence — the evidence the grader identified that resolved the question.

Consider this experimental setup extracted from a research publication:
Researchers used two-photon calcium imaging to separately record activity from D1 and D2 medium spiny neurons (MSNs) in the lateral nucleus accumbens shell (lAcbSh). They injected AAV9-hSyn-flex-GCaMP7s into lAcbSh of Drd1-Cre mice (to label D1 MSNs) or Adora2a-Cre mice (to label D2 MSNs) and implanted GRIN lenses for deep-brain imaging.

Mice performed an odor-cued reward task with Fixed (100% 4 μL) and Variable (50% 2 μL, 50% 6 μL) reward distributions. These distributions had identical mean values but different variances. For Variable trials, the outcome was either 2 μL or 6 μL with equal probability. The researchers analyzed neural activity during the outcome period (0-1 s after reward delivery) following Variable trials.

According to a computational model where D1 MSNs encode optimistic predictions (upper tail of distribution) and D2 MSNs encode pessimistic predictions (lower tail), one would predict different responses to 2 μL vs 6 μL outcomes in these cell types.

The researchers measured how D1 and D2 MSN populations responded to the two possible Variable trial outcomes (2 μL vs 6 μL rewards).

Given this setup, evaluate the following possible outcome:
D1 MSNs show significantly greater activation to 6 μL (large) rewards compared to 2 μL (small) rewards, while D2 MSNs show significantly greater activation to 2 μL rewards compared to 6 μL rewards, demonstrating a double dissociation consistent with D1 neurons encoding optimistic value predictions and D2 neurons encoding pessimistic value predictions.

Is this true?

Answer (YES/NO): YES